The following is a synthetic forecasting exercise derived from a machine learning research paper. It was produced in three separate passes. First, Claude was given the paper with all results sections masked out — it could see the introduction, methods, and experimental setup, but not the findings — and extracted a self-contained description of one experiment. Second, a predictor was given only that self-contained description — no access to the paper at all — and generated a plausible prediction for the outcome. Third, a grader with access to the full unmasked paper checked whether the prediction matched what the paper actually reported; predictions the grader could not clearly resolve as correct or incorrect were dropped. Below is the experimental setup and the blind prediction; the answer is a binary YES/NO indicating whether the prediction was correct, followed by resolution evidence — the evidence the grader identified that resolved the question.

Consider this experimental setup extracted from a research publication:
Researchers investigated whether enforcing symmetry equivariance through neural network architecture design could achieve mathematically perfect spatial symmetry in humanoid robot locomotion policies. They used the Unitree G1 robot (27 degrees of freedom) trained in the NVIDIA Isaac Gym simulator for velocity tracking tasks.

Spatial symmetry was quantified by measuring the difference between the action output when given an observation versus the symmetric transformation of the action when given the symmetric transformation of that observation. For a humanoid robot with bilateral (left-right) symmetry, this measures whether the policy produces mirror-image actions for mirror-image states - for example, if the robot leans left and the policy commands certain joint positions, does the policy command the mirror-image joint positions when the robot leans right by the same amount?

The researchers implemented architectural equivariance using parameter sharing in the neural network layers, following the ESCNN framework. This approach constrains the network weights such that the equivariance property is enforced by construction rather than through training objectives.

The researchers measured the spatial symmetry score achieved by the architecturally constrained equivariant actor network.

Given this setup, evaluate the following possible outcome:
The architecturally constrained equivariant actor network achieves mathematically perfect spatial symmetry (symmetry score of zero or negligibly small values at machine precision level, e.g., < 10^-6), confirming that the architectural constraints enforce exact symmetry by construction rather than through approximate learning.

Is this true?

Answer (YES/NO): YES